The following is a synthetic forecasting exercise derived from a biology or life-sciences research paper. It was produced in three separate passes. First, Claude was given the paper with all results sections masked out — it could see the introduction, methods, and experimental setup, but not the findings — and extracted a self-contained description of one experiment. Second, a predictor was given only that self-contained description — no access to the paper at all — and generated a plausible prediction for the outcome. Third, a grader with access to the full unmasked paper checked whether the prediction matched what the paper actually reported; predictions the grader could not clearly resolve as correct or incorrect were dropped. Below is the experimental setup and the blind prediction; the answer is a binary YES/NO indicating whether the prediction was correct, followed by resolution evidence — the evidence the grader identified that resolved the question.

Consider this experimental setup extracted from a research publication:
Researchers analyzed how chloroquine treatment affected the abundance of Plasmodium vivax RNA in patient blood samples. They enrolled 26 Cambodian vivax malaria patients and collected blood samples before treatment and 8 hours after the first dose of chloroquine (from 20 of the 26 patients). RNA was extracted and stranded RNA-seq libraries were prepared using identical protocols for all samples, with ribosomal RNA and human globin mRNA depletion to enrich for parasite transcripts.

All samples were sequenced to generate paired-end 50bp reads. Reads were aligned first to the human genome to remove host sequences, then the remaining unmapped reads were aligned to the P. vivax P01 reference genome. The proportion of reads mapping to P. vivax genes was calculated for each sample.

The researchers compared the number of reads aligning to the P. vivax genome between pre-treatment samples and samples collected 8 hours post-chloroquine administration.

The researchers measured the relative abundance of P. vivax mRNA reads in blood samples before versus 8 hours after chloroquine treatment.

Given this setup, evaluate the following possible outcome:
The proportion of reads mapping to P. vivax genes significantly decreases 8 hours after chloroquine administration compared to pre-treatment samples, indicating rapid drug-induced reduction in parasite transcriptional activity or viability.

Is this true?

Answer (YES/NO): YES